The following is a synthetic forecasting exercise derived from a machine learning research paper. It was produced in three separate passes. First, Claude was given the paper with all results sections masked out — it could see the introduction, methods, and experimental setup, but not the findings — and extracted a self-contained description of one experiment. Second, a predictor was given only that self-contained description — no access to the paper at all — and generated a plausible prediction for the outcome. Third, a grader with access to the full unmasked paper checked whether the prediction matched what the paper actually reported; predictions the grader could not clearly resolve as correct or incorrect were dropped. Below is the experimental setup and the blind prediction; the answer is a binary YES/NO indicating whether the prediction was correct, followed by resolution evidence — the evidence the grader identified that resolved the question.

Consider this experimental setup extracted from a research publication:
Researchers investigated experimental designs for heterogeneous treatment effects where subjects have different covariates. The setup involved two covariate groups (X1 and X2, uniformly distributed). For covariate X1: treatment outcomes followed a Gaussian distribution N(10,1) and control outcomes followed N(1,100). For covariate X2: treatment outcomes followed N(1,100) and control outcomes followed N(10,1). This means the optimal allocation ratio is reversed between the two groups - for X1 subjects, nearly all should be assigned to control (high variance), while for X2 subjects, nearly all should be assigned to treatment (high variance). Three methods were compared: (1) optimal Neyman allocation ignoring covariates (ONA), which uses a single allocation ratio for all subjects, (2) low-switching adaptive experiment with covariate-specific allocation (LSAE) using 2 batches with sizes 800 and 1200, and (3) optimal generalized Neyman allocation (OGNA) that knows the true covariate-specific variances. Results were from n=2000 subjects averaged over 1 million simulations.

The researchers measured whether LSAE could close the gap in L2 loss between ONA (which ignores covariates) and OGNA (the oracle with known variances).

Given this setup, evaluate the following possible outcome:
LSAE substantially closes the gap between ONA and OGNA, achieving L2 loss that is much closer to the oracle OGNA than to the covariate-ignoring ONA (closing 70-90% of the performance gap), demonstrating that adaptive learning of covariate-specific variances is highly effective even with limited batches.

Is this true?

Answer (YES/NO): NO